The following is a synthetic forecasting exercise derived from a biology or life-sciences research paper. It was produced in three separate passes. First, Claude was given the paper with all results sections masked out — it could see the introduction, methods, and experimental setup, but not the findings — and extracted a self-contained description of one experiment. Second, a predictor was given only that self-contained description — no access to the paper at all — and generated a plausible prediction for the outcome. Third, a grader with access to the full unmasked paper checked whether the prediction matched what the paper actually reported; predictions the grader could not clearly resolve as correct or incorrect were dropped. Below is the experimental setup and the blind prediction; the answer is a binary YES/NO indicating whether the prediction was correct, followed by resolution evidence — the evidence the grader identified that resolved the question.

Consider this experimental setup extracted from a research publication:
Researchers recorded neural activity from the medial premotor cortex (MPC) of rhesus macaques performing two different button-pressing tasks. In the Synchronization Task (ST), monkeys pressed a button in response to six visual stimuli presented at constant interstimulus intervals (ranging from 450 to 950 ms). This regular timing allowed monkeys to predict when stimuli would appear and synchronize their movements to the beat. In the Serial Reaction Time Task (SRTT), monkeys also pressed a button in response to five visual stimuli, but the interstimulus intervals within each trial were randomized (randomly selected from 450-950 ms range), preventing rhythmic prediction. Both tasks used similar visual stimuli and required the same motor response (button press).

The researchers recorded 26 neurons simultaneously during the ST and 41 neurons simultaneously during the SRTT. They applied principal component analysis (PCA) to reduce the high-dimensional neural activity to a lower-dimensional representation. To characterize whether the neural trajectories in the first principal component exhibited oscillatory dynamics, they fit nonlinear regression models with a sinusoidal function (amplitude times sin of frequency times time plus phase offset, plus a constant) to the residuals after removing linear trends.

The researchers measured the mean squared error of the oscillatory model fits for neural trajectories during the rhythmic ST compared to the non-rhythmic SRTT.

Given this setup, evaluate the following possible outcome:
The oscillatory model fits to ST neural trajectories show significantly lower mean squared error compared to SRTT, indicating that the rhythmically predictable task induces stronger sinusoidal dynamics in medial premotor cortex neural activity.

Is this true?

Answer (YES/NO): YES